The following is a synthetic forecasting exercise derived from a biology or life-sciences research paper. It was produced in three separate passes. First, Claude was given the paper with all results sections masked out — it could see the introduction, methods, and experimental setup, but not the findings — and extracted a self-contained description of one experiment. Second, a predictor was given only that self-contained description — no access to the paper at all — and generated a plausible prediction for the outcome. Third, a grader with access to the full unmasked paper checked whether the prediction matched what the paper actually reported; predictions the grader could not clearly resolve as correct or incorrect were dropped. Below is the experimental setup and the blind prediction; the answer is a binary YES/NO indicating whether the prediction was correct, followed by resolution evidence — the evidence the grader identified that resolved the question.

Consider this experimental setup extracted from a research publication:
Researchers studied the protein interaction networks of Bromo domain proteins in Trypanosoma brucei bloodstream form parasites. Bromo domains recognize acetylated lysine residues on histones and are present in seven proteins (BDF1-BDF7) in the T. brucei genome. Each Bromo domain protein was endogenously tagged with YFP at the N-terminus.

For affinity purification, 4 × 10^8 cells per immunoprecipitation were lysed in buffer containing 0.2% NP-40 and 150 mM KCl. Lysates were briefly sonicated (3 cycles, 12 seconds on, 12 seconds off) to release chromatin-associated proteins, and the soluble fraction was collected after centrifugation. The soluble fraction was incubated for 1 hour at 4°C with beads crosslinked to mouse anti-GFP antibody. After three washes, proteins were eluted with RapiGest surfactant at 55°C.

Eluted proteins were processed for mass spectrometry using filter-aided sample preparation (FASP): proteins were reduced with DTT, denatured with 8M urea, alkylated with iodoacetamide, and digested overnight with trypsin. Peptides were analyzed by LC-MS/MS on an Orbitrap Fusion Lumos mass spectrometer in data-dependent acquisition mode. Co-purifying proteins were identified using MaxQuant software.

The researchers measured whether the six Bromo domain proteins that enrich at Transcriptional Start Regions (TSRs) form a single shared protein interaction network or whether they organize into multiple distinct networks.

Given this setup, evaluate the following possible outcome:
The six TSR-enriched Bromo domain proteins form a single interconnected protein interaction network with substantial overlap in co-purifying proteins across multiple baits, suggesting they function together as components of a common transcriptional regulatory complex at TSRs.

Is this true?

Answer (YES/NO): NO